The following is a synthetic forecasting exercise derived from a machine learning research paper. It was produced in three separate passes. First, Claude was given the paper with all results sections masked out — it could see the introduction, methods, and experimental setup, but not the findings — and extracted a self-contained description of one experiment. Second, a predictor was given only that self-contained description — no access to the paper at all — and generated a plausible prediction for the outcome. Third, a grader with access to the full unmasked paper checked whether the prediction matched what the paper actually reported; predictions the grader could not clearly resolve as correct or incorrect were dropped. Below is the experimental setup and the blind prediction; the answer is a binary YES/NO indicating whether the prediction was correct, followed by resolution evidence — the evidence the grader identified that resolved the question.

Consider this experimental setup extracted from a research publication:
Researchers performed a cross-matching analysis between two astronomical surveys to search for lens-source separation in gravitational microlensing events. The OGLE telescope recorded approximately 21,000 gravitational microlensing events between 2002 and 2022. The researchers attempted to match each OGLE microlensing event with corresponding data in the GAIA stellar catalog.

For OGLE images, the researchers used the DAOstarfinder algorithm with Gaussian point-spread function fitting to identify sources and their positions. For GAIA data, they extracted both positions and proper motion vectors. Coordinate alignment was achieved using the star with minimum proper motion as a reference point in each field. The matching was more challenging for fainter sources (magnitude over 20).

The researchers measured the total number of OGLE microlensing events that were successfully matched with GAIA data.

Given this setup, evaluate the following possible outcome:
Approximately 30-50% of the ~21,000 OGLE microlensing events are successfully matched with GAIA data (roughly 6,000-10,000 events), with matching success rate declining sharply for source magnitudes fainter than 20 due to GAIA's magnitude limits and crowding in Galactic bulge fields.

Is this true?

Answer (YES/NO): NO